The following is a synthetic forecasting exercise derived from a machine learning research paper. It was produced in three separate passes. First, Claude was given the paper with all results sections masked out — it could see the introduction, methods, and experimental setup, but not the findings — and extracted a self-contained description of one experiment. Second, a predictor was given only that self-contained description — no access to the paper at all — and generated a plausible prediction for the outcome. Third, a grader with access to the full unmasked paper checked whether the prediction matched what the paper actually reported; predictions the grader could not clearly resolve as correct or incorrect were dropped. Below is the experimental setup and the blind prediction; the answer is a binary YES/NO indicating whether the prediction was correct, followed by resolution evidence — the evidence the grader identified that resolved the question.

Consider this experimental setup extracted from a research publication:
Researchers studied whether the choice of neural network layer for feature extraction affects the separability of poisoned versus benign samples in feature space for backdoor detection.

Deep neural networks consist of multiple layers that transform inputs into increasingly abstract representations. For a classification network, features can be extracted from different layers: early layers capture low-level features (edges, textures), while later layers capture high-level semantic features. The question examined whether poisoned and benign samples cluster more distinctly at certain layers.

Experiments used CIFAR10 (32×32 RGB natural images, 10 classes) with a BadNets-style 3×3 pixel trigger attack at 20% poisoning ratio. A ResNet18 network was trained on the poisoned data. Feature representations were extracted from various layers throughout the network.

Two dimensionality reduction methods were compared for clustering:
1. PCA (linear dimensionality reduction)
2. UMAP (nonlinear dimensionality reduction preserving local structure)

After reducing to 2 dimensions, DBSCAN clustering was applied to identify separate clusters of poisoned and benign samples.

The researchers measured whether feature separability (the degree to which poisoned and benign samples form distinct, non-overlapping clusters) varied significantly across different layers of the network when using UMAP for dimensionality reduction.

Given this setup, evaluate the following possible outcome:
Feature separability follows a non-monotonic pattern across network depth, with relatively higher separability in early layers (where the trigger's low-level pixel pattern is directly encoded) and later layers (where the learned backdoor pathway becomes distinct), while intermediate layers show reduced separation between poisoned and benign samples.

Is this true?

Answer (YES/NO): NO